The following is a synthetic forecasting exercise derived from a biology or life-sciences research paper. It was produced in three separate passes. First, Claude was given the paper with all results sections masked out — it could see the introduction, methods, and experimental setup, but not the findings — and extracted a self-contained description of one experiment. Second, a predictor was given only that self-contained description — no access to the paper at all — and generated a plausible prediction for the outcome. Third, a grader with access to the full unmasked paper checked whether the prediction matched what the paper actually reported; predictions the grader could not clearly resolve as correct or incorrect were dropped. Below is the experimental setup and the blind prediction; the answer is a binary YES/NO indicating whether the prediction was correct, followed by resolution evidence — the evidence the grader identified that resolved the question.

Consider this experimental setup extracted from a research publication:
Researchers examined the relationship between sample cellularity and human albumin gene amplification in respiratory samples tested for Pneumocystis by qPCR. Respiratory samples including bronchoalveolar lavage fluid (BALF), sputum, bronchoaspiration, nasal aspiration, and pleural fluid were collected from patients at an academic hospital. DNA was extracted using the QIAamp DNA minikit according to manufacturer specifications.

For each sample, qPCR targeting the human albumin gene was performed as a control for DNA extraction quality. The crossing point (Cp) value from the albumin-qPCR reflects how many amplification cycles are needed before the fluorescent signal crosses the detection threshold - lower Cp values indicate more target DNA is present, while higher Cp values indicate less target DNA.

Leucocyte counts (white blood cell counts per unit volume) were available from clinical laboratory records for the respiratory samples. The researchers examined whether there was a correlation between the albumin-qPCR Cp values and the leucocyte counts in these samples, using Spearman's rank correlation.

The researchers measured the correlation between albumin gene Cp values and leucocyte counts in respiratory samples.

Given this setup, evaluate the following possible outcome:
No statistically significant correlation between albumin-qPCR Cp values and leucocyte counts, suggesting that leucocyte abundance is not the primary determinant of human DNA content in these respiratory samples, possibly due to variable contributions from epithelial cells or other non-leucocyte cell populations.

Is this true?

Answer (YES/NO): NO